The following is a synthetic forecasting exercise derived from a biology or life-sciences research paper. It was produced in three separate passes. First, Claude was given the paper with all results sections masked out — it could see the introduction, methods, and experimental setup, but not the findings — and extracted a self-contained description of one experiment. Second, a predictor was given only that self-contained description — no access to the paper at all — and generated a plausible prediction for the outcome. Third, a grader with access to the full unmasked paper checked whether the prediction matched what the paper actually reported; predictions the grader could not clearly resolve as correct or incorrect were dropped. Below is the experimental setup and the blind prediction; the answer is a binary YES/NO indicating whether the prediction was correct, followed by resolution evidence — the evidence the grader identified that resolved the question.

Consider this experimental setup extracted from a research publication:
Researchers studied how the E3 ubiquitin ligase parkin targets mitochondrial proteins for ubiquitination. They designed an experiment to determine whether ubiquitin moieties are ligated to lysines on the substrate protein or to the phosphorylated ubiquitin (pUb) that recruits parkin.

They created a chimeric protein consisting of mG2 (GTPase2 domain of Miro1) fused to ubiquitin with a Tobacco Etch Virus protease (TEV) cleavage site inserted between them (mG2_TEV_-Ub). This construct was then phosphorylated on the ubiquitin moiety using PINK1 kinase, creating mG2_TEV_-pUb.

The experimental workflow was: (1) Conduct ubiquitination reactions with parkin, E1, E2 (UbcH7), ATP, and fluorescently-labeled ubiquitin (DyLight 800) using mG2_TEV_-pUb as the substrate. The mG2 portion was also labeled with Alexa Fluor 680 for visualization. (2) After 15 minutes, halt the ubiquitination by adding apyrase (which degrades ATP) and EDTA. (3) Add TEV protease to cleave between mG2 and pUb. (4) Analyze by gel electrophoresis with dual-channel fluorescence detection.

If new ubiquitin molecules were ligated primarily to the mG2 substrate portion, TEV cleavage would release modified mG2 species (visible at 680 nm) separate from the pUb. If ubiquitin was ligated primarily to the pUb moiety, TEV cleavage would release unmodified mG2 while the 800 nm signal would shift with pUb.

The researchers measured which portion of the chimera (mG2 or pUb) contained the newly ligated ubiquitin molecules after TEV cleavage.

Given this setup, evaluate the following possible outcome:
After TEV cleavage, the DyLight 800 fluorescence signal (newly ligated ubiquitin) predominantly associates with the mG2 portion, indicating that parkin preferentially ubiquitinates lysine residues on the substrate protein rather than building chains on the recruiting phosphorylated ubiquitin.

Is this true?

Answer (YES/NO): YES